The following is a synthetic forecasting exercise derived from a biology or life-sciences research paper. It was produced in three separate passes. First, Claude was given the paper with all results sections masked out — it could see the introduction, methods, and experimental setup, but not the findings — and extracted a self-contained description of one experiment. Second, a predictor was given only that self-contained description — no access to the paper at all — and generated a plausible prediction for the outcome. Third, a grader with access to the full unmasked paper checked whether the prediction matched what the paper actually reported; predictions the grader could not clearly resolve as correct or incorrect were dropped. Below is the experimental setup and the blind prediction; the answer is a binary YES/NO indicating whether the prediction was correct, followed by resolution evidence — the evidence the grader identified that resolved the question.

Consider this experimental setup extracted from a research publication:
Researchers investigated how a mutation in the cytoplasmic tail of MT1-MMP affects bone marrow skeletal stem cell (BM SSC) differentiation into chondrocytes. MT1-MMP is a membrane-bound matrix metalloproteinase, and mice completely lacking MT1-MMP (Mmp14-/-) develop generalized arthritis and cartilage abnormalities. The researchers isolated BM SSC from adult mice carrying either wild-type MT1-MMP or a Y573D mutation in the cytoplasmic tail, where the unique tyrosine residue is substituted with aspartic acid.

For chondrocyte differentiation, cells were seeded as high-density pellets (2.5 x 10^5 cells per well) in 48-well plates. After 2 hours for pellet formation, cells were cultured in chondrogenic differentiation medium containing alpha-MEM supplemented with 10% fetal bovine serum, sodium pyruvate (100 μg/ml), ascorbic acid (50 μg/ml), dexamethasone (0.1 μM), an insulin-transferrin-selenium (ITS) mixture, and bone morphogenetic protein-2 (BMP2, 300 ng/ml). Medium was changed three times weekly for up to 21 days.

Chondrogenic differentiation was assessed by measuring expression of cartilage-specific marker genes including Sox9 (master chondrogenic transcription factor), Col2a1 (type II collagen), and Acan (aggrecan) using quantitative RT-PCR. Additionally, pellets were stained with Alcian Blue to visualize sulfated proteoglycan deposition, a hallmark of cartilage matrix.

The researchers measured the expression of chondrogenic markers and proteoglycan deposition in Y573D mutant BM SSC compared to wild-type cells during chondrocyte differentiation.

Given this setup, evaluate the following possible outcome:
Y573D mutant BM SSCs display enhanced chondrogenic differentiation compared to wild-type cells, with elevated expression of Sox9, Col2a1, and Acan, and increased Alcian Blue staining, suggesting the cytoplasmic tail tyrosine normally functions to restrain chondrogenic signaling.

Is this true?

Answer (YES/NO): NO